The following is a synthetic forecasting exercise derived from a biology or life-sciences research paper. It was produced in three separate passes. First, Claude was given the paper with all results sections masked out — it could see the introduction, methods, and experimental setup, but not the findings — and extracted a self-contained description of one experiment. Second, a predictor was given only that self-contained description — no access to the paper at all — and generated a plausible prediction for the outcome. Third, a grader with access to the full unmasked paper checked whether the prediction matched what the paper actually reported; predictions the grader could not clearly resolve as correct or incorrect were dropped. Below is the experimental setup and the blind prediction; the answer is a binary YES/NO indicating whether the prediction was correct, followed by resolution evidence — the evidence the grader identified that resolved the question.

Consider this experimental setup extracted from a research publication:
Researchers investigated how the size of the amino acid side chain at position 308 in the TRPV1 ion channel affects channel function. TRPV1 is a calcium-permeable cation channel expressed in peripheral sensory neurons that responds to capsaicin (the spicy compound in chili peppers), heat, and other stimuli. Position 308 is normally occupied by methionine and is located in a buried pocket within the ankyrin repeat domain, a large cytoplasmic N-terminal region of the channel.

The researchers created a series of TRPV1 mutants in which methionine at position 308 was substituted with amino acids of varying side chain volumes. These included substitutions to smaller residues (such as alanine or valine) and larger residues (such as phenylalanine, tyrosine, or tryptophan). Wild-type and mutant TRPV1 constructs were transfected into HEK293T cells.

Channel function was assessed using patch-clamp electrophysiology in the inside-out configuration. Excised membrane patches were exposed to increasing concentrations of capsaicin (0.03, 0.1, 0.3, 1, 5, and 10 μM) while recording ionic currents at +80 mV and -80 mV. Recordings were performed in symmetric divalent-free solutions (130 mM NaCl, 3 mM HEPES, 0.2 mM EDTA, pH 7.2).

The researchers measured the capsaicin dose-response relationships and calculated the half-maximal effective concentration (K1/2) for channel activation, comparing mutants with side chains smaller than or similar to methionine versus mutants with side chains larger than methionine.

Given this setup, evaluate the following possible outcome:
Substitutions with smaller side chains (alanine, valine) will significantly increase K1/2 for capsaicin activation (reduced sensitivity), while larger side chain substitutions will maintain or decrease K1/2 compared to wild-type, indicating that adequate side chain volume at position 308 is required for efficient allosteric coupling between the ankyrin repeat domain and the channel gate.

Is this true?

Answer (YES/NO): NO